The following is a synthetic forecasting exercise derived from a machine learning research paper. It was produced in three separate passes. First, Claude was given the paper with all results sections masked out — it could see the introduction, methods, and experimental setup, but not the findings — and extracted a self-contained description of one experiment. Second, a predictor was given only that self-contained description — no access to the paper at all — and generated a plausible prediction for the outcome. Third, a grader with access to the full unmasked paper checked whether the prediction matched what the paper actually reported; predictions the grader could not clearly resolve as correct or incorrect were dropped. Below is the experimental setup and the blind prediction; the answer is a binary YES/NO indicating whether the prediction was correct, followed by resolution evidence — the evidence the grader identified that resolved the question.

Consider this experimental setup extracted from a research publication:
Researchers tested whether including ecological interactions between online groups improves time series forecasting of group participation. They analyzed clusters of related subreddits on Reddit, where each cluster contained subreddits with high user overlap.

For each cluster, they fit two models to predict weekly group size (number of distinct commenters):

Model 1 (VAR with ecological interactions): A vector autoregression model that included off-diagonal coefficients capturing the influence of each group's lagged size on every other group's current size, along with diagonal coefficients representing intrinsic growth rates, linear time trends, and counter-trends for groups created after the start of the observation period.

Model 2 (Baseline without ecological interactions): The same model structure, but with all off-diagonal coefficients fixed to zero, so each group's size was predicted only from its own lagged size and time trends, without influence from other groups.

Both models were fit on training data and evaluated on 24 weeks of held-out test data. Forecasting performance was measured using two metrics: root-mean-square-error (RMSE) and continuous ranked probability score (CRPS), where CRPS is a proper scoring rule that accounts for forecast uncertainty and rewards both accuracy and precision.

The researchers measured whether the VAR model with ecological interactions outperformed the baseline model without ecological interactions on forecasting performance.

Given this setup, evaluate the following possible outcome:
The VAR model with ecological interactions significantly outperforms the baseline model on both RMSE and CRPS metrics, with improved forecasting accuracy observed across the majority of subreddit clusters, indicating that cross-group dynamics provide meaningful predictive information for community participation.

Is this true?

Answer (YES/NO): NO